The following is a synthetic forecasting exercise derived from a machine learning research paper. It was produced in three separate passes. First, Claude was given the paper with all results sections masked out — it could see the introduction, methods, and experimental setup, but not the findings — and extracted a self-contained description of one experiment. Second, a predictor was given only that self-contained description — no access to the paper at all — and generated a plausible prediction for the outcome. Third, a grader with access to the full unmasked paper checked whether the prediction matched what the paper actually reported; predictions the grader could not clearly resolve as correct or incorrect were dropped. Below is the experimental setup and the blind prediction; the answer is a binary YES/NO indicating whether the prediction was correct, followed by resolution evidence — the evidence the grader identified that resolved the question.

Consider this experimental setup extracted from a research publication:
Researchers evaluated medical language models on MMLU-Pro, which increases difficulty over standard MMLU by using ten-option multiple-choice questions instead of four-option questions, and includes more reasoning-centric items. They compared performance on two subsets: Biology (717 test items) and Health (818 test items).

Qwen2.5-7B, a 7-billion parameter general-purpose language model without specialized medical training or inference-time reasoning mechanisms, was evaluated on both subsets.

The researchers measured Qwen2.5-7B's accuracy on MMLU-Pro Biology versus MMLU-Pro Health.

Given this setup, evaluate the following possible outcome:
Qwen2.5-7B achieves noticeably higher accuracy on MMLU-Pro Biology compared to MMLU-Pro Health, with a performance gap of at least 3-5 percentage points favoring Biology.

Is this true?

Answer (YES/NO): YES